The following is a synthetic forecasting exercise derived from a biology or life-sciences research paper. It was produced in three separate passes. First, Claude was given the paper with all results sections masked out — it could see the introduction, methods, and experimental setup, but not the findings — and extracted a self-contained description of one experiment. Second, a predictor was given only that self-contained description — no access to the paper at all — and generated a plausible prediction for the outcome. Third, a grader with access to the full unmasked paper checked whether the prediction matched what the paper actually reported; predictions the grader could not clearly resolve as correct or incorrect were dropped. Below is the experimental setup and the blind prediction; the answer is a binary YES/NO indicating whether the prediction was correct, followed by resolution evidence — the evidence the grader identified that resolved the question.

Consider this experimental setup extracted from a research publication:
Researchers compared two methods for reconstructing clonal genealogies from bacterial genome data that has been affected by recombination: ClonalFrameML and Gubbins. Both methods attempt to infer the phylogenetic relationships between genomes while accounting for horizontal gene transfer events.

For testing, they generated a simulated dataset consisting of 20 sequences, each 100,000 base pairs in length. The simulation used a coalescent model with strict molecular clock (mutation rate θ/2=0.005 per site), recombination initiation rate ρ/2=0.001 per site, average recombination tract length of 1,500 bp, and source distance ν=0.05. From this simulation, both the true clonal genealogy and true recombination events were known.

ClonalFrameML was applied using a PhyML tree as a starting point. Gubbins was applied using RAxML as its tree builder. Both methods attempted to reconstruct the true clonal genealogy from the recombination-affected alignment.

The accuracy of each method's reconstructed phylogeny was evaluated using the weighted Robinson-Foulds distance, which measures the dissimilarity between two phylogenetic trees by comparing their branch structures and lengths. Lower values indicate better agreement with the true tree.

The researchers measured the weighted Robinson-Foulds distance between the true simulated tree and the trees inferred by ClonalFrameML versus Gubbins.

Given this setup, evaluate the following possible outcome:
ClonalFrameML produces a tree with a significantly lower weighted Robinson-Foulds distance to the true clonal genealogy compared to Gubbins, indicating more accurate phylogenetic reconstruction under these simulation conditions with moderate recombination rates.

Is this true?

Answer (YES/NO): YES